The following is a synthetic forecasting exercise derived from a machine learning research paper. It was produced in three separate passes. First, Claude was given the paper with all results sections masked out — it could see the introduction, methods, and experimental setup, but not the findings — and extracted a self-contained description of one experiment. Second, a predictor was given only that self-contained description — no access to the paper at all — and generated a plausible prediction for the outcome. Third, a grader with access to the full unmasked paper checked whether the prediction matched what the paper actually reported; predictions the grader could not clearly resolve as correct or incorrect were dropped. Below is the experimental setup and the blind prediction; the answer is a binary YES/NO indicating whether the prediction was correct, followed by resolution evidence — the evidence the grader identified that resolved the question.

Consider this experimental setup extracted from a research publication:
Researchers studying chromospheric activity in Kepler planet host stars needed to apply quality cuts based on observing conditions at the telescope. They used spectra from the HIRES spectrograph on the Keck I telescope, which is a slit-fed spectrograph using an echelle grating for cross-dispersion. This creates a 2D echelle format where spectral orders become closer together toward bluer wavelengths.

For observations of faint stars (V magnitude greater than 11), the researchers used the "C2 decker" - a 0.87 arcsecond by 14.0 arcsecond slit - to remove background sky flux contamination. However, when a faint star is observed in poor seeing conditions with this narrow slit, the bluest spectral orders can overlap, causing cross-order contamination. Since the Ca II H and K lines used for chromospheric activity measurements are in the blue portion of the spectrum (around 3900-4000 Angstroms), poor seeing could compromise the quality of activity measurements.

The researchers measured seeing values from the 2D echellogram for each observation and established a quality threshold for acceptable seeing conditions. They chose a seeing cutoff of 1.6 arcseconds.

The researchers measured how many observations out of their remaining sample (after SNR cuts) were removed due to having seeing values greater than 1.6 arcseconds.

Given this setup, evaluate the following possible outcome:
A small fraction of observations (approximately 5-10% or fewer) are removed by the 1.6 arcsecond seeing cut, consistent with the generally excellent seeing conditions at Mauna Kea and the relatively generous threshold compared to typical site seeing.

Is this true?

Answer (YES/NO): NO